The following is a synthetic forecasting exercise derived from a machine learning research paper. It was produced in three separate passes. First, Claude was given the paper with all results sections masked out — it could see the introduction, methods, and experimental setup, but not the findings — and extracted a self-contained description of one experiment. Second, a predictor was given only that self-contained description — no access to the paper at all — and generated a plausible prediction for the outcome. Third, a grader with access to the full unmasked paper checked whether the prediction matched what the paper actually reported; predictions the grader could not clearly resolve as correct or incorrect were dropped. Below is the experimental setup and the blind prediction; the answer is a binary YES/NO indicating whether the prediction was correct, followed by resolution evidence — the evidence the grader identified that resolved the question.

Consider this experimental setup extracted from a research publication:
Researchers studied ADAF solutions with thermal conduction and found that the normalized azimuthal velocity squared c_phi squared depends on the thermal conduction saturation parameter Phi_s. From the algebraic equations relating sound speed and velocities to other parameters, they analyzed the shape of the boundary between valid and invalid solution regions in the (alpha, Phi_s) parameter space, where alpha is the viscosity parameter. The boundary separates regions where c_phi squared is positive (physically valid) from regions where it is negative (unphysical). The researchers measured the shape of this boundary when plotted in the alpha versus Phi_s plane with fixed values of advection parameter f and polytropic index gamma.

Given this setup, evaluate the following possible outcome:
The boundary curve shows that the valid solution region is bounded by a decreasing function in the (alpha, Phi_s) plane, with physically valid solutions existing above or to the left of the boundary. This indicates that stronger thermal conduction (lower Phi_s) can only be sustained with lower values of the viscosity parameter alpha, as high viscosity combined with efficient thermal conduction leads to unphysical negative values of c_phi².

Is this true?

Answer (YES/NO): NO